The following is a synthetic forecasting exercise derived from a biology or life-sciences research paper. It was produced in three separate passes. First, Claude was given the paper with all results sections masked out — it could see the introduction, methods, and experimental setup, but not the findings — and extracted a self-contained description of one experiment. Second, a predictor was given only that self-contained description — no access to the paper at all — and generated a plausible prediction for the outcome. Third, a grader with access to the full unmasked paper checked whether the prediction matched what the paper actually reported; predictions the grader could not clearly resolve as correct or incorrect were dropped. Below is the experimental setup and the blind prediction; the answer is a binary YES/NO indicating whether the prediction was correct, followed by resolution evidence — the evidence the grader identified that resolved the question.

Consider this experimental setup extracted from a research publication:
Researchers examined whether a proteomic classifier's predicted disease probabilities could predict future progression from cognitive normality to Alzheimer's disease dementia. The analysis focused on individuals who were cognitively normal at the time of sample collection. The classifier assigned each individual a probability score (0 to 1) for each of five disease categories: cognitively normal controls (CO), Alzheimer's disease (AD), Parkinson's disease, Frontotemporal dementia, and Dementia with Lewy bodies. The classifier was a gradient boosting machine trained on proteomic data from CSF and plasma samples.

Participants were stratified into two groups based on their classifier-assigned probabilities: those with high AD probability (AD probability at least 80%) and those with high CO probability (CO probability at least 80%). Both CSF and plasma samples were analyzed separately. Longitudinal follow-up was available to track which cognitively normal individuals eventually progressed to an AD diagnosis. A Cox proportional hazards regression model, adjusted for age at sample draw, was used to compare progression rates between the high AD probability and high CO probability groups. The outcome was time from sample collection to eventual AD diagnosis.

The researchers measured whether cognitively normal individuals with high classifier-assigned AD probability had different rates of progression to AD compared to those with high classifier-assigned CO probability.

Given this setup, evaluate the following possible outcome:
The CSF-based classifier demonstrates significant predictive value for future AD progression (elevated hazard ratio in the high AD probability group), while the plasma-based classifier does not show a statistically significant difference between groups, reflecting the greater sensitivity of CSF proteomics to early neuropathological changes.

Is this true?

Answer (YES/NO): NO